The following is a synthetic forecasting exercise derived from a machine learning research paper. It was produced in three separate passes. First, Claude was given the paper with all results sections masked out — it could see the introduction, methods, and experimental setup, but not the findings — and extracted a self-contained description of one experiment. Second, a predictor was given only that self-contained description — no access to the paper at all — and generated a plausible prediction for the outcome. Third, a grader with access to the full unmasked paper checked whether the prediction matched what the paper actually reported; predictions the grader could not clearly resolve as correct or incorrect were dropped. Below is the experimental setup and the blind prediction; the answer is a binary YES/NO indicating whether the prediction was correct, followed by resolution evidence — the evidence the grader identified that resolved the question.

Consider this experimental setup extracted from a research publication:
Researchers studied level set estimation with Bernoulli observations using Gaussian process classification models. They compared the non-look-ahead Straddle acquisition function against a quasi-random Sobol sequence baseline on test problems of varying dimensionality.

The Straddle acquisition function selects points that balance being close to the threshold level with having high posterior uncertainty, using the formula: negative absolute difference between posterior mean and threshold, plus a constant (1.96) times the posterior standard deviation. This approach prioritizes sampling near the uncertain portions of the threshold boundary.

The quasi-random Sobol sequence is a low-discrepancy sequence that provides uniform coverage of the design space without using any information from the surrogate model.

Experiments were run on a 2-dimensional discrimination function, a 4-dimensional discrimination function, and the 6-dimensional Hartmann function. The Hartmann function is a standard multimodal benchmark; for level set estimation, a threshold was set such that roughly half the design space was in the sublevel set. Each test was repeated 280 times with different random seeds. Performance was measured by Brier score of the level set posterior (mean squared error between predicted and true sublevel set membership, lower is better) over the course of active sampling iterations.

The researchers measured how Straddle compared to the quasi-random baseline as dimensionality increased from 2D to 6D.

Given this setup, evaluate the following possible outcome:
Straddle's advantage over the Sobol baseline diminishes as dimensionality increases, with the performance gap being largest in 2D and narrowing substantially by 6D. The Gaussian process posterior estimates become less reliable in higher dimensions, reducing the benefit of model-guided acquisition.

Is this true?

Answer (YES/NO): YES